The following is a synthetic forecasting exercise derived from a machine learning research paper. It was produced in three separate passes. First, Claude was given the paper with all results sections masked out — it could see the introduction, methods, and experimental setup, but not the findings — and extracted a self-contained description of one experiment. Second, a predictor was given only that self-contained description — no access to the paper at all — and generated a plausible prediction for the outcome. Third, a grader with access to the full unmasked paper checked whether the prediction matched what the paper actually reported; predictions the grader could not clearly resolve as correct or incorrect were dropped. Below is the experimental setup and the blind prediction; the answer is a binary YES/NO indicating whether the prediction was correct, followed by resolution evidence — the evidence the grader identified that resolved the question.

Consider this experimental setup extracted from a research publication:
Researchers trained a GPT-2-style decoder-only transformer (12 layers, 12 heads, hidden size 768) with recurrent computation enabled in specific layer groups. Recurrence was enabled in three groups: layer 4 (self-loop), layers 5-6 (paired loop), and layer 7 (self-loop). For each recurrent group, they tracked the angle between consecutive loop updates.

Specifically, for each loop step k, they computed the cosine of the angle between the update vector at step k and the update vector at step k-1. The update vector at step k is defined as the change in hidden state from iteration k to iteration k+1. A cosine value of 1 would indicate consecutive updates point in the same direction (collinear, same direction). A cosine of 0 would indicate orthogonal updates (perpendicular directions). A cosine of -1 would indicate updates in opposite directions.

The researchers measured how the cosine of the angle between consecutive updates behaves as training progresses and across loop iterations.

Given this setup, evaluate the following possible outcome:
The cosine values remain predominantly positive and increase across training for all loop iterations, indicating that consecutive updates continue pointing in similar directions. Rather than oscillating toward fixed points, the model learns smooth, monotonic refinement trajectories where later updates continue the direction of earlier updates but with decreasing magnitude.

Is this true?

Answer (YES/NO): NO